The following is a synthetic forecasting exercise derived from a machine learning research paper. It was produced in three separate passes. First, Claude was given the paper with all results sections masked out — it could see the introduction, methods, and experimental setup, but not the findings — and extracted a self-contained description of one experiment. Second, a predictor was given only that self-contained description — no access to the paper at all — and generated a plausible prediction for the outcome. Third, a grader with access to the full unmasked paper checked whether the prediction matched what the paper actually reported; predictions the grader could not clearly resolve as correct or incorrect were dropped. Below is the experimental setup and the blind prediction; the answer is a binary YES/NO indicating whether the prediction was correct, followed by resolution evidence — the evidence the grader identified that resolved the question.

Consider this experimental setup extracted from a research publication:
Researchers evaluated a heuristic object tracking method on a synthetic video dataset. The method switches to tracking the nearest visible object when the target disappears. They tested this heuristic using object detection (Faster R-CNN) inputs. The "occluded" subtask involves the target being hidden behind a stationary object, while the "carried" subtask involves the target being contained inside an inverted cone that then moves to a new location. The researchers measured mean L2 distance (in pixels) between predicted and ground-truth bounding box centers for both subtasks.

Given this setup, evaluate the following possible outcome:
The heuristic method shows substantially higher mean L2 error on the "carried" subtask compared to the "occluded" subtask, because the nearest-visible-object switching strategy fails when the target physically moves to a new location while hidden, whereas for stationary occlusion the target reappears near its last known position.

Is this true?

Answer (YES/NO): YES